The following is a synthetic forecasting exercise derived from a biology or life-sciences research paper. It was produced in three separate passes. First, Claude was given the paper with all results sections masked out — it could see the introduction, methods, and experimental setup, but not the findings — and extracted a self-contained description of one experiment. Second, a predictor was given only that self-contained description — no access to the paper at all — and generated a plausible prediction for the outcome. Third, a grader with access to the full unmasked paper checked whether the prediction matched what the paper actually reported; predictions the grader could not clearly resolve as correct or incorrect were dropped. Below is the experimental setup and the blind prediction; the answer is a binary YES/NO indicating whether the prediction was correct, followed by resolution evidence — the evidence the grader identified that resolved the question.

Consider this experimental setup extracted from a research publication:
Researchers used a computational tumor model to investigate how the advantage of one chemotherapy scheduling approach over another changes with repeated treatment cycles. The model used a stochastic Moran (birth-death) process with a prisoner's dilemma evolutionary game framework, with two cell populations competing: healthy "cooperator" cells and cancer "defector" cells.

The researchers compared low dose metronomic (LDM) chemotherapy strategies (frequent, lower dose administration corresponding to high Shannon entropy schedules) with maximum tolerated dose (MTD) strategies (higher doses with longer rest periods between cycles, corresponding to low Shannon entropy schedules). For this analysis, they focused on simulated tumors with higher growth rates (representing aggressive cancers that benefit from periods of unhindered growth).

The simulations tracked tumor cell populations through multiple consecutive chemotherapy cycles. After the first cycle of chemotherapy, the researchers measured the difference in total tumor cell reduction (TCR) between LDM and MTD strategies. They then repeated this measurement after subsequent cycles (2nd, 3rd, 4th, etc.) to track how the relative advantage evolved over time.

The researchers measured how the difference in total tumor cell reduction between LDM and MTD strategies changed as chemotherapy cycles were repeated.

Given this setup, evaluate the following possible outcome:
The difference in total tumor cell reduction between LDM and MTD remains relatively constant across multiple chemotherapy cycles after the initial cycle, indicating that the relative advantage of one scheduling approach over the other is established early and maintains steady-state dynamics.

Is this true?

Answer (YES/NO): NO